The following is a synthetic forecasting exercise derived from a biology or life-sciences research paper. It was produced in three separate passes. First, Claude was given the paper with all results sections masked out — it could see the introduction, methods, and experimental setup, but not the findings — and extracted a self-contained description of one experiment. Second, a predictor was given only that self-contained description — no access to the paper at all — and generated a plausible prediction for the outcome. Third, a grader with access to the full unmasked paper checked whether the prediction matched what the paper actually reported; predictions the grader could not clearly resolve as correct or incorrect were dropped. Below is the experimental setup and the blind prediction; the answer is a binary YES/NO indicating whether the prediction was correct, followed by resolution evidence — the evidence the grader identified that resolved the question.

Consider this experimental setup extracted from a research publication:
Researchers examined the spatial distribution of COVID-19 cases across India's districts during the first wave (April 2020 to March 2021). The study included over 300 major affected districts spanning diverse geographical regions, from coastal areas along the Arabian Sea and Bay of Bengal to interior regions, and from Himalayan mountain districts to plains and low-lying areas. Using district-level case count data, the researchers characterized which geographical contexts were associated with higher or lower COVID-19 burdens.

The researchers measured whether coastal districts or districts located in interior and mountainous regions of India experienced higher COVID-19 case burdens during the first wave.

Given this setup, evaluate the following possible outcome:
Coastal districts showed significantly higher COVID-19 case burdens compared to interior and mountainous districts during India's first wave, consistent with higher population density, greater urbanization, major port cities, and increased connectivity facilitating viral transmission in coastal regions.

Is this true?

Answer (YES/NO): YES